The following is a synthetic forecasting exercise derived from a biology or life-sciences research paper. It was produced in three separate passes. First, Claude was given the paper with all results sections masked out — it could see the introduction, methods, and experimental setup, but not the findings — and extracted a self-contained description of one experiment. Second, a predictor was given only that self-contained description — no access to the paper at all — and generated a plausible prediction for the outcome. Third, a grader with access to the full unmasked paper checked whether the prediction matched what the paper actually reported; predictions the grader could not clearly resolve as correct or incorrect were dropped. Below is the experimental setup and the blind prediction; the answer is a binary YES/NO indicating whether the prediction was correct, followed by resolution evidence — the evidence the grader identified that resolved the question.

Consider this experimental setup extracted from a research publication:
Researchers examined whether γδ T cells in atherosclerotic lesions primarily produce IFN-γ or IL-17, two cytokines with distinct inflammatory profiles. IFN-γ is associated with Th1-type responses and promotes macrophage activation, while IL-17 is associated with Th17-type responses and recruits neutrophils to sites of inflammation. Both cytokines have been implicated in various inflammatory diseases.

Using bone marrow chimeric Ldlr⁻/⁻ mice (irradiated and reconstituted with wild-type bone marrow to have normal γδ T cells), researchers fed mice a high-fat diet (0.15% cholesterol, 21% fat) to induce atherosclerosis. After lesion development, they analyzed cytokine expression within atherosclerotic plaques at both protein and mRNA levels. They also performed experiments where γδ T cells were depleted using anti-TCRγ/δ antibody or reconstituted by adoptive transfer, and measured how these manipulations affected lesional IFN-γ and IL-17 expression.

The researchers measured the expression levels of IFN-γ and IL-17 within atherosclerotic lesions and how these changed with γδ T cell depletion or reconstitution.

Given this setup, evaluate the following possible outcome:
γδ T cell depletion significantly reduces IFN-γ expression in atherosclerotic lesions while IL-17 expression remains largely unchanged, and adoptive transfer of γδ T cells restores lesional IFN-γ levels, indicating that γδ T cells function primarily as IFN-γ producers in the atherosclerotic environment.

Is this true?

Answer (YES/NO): YES